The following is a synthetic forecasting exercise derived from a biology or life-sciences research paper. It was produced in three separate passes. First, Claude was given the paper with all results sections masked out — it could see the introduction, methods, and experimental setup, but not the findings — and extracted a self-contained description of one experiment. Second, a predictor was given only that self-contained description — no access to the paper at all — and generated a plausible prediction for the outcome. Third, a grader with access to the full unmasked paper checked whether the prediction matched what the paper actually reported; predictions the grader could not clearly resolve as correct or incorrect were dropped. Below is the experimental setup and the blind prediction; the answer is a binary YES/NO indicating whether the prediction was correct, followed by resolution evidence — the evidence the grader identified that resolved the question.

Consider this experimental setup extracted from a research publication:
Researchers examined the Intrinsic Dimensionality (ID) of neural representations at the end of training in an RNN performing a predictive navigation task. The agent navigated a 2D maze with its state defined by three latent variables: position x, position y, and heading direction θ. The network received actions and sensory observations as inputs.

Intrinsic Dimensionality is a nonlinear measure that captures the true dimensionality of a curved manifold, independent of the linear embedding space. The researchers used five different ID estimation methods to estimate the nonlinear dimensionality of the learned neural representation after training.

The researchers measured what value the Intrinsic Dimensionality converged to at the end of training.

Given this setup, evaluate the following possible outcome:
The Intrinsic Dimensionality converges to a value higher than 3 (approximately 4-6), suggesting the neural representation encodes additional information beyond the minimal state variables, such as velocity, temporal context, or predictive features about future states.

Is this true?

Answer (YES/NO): YES